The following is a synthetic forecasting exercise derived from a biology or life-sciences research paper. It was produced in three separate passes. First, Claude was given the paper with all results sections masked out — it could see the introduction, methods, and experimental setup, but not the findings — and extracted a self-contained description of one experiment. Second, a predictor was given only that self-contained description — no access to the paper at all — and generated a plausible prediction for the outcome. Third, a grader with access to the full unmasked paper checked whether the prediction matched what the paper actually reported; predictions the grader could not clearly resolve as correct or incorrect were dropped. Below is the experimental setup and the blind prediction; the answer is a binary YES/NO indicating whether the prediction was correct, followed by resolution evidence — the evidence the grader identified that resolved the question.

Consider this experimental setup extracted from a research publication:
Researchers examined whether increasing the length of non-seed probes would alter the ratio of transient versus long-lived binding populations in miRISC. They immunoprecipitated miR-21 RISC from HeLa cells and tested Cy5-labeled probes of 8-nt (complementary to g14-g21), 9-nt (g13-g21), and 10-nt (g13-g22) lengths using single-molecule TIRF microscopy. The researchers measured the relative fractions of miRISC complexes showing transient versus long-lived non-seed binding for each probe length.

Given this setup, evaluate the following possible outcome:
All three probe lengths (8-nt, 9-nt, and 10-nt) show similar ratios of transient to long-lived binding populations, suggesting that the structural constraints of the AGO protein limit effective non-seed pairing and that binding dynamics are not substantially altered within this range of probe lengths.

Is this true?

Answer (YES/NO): NO